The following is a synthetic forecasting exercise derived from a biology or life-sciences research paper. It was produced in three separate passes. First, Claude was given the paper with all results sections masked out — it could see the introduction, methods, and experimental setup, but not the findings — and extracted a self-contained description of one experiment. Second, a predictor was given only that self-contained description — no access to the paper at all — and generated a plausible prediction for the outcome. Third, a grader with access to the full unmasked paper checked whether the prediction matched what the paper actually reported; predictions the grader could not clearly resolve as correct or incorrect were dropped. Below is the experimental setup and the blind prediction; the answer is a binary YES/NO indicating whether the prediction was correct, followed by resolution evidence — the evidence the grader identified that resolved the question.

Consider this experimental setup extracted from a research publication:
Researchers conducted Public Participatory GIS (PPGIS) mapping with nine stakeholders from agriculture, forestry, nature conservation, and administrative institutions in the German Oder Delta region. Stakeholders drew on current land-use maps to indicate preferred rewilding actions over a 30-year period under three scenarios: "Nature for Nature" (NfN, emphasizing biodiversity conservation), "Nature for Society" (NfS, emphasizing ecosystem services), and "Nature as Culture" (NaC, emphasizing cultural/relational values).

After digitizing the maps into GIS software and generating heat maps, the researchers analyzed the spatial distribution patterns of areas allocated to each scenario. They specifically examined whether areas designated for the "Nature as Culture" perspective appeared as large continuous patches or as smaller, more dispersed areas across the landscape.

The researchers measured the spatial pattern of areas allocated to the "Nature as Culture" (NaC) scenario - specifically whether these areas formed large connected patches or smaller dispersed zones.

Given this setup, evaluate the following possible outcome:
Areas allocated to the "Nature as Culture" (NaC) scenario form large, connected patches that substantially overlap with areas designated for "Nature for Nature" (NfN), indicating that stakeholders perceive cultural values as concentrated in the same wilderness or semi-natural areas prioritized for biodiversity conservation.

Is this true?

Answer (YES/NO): NO